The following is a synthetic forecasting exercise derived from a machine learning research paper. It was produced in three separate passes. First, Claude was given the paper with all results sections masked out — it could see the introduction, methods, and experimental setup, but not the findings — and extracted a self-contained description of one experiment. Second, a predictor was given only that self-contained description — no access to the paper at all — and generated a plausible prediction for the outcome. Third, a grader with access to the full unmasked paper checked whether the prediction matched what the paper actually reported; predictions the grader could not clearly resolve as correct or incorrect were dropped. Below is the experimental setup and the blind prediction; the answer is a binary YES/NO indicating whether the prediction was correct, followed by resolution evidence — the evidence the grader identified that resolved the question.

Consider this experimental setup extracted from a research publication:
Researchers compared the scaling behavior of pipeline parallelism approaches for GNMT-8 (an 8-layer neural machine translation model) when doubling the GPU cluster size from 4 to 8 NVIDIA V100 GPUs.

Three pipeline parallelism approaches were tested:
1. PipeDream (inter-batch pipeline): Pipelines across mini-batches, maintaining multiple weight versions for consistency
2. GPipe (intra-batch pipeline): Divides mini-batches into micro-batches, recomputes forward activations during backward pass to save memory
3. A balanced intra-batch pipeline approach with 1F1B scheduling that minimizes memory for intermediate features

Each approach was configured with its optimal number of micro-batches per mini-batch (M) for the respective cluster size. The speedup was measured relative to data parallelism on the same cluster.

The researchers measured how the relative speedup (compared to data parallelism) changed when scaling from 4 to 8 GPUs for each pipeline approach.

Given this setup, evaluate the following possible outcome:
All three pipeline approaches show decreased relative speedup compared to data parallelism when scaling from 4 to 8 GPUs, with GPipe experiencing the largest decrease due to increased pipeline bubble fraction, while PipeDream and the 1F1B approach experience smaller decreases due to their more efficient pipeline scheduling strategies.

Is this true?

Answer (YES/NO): YES